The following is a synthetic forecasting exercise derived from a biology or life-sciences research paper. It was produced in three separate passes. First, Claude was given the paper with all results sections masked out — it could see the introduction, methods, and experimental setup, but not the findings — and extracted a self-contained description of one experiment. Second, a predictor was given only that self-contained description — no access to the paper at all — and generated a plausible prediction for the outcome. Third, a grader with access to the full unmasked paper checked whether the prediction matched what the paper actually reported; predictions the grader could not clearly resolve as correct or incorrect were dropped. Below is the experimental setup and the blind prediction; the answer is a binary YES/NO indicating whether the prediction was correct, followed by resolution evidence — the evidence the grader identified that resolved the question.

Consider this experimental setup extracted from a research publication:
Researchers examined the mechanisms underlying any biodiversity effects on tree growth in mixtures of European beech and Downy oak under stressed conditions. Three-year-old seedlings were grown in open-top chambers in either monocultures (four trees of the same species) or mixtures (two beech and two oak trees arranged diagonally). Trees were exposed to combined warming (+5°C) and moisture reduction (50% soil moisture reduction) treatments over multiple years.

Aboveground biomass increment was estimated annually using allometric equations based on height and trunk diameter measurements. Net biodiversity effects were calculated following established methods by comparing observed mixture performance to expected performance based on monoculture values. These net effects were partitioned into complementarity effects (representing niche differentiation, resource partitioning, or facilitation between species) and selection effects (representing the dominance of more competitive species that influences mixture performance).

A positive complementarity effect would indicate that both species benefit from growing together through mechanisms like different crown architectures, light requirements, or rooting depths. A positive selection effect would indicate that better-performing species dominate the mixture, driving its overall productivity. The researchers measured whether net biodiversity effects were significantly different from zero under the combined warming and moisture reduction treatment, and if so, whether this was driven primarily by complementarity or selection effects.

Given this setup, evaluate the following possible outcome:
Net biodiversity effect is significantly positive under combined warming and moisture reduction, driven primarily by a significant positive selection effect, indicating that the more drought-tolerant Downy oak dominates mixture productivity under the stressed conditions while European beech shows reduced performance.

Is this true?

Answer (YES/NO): NO